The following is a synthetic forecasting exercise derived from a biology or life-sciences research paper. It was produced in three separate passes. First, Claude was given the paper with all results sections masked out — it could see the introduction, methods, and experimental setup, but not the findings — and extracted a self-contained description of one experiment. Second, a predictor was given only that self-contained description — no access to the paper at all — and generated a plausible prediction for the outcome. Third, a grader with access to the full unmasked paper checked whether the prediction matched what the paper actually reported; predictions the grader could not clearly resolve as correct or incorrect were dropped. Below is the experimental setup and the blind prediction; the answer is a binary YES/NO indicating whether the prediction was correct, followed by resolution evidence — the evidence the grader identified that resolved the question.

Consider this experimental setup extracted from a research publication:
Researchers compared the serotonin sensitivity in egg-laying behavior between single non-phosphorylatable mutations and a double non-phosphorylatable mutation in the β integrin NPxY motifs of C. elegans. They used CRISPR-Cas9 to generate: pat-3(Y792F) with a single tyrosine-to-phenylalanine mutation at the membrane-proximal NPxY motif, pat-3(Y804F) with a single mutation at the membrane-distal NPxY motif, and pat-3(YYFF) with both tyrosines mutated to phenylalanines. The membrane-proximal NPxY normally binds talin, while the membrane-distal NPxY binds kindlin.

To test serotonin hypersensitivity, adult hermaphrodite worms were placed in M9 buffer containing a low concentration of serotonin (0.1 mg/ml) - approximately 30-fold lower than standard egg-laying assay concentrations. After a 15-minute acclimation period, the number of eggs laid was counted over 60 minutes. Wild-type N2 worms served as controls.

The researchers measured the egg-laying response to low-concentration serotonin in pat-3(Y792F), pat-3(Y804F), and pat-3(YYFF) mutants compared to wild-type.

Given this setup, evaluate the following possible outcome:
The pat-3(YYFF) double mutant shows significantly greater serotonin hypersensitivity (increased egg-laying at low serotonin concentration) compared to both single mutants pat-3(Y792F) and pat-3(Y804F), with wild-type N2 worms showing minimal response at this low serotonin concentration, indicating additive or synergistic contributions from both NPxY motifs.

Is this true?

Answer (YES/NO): NO